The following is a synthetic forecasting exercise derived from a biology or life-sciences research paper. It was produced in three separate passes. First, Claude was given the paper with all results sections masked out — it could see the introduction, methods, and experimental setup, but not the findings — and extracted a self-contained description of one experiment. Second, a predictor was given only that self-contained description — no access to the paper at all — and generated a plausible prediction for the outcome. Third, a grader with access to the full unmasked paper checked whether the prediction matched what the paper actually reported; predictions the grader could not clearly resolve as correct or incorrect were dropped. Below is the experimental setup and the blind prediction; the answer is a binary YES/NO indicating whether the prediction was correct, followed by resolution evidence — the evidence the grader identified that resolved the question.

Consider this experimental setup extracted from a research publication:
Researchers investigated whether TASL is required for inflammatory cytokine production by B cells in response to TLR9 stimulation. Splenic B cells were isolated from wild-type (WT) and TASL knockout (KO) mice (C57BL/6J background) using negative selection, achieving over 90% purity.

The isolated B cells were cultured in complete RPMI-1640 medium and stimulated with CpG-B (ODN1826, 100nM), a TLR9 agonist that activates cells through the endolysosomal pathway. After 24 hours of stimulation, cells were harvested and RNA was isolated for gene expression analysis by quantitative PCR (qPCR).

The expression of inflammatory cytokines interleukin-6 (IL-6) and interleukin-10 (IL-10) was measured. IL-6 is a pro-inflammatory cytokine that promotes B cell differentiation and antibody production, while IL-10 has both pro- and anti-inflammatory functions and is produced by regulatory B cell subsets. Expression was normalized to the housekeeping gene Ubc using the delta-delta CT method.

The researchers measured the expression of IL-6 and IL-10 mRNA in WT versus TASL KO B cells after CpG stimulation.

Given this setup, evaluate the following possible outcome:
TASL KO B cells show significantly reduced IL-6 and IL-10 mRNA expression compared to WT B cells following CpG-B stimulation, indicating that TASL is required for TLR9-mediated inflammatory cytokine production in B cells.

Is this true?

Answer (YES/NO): YES